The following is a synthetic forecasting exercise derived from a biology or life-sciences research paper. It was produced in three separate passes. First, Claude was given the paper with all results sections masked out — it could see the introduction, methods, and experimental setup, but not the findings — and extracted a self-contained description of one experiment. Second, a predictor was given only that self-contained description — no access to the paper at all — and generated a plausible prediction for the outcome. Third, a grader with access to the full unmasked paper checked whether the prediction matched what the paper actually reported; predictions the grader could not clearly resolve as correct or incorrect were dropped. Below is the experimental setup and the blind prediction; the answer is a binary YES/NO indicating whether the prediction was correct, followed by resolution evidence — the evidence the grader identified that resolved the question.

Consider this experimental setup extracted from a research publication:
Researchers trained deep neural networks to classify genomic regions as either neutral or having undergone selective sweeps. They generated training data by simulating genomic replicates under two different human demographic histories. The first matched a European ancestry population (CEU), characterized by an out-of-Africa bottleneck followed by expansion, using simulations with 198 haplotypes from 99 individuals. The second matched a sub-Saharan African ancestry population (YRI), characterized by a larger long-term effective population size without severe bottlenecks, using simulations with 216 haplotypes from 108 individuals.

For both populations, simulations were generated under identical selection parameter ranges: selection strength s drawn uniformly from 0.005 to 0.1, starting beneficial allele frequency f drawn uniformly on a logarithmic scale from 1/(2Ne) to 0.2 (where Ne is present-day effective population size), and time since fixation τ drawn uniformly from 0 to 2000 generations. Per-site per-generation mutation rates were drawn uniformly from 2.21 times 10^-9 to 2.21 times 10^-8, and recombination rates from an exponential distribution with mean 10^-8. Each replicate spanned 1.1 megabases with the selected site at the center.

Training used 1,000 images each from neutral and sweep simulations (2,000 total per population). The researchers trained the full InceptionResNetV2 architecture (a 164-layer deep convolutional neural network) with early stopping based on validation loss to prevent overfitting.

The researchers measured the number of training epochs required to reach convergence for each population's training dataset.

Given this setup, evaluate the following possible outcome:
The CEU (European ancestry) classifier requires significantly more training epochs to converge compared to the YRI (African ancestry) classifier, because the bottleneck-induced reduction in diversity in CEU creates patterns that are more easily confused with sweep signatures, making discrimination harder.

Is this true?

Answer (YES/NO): YES